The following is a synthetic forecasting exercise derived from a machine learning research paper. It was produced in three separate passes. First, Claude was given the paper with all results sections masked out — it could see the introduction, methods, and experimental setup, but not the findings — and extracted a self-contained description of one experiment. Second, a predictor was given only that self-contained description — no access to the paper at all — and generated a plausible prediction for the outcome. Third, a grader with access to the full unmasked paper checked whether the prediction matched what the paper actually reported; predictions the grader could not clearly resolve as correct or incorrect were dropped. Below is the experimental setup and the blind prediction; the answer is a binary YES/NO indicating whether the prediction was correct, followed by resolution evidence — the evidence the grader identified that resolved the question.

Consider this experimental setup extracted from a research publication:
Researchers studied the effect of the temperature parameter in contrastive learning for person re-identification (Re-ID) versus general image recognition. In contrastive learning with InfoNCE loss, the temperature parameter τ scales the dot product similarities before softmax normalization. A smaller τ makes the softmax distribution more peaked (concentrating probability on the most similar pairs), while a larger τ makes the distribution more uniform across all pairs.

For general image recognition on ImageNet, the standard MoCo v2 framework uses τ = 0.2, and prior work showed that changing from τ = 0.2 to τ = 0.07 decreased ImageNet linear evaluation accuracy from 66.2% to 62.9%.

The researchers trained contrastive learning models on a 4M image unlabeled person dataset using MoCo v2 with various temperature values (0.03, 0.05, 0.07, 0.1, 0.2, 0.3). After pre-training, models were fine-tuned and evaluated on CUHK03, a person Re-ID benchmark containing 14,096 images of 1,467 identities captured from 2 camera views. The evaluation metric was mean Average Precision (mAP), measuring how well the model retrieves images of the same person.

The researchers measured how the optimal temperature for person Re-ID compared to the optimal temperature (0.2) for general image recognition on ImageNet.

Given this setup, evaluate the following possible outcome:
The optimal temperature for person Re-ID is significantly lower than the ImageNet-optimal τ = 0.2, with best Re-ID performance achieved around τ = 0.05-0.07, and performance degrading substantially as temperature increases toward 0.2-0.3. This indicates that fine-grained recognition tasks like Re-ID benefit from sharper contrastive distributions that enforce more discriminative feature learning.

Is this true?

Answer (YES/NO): YES